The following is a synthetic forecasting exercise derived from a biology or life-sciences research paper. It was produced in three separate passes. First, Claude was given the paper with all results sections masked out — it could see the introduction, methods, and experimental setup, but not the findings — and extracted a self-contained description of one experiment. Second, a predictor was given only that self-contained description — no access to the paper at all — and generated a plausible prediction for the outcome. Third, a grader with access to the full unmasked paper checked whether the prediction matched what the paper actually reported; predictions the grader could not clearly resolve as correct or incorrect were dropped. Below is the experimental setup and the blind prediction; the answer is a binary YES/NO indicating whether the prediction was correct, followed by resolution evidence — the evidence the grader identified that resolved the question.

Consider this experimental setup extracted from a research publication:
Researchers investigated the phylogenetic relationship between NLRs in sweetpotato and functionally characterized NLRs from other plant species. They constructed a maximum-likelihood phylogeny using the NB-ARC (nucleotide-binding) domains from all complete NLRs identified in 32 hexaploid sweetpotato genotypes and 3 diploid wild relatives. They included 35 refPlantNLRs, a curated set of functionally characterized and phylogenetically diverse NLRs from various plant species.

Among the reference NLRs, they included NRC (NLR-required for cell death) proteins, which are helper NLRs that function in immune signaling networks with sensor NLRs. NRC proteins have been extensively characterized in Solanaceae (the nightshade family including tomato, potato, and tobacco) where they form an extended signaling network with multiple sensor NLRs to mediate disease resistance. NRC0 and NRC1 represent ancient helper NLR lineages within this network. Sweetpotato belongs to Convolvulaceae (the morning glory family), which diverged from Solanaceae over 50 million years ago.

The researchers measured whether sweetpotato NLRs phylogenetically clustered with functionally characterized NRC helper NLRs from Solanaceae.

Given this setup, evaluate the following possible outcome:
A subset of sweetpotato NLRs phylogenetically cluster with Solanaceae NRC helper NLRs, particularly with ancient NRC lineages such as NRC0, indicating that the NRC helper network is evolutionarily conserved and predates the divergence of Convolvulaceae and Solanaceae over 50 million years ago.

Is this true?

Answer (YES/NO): YES